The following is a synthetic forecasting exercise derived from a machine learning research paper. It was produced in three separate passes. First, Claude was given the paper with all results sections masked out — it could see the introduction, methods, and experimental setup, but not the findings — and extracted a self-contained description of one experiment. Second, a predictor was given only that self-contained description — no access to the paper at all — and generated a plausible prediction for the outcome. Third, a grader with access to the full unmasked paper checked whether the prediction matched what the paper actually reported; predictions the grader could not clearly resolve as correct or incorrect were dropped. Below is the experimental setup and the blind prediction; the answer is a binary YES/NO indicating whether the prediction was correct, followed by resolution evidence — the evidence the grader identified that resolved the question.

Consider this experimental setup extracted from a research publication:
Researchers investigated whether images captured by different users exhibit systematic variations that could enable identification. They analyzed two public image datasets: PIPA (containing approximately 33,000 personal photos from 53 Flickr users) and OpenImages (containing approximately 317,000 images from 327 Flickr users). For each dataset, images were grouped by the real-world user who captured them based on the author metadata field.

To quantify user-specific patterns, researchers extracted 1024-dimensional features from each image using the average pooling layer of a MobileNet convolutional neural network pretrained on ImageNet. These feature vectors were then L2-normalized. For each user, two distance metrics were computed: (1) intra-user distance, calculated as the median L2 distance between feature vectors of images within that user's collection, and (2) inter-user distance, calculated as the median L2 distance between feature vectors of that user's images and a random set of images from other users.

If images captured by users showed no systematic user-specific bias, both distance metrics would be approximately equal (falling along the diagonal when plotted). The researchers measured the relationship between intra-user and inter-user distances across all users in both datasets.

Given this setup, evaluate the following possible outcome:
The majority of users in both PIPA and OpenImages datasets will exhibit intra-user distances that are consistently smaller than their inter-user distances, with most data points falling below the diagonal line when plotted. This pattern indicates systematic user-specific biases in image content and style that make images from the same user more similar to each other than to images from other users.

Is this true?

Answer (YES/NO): NO